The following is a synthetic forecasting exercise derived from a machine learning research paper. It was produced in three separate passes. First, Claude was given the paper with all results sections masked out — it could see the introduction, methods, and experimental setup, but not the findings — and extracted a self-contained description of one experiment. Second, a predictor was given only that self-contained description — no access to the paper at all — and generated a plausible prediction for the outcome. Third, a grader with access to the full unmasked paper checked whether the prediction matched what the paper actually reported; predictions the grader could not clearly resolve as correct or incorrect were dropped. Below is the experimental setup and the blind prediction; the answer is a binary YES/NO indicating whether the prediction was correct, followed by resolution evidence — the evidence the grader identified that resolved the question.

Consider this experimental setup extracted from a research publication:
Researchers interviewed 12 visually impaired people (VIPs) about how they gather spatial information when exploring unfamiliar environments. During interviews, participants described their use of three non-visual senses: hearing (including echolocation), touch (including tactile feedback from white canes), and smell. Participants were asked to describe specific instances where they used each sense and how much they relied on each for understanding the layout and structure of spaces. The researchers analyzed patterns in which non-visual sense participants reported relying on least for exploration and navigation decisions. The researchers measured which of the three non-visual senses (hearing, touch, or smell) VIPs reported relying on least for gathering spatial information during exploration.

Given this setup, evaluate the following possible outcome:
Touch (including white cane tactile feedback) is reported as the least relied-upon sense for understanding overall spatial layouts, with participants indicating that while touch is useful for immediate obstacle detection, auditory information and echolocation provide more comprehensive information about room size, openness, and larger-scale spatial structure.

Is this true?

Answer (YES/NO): NO